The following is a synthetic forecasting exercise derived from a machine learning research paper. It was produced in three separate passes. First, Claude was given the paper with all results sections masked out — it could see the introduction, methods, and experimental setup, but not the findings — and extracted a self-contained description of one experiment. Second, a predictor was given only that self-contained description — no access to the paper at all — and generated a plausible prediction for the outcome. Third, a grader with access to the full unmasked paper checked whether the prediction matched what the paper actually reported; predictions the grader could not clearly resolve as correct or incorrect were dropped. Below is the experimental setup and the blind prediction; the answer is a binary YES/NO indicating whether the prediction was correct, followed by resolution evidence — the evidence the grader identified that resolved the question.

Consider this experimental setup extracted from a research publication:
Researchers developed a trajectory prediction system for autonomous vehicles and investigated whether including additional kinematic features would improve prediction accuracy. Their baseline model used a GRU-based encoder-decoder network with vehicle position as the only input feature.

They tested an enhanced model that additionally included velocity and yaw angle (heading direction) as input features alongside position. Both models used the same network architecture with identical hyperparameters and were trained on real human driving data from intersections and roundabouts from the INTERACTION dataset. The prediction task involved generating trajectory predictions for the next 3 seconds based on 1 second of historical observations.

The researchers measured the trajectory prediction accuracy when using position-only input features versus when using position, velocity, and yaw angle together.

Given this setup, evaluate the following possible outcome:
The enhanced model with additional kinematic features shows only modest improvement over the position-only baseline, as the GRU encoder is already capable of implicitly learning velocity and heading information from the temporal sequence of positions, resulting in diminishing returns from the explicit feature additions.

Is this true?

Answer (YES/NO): NO